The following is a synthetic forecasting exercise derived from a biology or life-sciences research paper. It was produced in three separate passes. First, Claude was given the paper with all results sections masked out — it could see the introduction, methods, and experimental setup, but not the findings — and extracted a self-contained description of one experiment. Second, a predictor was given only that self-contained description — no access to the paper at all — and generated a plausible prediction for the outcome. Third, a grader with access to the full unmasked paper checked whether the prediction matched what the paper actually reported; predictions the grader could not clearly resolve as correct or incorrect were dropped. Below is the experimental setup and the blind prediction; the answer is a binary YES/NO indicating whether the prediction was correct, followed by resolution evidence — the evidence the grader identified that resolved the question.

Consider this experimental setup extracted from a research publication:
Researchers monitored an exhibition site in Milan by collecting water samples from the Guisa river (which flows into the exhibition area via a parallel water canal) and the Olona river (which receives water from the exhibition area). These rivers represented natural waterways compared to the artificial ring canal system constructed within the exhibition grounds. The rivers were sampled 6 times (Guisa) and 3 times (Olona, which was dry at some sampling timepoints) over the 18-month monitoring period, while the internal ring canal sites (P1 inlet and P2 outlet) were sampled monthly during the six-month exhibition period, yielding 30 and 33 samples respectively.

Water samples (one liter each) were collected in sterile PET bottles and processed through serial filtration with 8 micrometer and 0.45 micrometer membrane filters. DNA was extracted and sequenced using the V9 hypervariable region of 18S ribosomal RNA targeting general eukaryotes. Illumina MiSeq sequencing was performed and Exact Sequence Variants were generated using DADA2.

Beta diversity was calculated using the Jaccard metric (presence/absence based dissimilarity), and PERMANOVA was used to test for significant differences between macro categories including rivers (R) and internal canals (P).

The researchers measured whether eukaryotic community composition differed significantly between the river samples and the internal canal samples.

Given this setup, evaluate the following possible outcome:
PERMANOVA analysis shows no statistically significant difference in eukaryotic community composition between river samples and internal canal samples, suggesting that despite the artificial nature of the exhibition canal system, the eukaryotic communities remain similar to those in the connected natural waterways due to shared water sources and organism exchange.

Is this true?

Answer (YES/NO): NO